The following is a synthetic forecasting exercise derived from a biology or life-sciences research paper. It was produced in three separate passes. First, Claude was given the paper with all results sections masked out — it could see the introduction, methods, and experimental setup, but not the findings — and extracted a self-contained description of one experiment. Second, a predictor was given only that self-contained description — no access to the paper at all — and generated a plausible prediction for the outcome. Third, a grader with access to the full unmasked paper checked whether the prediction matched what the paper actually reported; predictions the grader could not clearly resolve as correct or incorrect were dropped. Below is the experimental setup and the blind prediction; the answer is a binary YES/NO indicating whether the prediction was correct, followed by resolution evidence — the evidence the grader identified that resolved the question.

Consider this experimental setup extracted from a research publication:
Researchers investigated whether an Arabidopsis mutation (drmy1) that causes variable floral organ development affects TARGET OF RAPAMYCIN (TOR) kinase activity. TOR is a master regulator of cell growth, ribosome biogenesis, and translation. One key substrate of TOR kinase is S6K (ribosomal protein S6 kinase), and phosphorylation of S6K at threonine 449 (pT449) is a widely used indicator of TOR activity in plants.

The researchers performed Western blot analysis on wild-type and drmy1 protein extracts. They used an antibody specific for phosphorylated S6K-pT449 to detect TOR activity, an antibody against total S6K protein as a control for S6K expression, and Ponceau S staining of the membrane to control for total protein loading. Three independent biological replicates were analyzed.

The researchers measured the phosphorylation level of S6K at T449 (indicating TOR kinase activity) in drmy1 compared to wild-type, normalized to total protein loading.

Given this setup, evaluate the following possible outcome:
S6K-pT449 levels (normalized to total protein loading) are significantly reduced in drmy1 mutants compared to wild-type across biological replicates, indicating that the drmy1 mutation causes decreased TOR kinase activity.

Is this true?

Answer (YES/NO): YES